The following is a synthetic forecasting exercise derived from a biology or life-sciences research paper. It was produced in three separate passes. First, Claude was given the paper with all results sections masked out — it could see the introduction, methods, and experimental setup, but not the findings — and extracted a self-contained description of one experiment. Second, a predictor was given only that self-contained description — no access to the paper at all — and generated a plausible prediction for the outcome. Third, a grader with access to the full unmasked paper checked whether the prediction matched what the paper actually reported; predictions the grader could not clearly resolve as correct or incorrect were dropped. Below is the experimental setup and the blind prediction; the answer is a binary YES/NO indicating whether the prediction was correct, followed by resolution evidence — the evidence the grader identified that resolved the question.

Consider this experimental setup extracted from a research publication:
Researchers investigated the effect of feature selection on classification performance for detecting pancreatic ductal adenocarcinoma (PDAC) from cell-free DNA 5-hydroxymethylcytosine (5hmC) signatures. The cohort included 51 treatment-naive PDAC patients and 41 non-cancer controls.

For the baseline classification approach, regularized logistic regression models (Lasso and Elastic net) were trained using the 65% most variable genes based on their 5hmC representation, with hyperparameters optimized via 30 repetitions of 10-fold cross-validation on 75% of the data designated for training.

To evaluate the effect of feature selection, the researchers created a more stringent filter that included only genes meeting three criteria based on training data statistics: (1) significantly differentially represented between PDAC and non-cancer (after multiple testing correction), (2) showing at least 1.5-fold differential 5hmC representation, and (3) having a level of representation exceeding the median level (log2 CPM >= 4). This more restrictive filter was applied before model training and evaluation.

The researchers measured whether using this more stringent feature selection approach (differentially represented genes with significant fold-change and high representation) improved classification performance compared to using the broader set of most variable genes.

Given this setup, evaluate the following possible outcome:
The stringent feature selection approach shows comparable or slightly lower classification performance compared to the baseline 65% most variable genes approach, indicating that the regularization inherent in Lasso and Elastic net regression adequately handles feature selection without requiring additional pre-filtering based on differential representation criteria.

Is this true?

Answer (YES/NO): YES